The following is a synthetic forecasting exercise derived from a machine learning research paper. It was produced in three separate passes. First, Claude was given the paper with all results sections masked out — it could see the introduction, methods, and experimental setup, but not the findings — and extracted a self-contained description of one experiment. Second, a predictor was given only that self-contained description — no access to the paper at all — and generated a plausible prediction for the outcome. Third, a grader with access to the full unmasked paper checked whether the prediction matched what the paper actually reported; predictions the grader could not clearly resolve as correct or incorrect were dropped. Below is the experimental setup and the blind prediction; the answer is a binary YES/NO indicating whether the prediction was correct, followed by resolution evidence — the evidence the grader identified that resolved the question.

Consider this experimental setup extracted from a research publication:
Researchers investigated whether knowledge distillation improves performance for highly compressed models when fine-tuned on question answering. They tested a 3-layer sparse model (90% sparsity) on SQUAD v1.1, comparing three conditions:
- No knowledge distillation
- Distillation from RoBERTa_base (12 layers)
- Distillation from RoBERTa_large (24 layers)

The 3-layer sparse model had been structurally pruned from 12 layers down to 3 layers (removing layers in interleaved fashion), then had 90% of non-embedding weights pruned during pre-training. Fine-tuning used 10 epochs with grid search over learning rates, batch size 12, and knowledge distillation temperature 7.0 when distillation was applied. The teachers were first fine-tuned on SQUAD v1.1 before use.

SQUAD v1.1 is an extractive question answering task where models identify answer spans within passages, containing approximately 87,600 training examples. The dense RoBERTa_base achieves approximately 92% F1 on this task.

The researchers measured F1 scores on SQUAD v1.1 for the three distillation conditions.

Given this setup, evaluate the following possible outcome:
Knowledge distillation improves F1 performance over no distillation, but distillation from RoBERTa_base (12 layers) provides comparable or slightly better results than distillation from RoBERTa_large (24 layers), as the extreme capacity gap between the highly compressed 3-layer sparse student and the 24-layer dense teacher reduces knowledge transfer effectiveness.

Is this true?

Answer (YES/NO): YES